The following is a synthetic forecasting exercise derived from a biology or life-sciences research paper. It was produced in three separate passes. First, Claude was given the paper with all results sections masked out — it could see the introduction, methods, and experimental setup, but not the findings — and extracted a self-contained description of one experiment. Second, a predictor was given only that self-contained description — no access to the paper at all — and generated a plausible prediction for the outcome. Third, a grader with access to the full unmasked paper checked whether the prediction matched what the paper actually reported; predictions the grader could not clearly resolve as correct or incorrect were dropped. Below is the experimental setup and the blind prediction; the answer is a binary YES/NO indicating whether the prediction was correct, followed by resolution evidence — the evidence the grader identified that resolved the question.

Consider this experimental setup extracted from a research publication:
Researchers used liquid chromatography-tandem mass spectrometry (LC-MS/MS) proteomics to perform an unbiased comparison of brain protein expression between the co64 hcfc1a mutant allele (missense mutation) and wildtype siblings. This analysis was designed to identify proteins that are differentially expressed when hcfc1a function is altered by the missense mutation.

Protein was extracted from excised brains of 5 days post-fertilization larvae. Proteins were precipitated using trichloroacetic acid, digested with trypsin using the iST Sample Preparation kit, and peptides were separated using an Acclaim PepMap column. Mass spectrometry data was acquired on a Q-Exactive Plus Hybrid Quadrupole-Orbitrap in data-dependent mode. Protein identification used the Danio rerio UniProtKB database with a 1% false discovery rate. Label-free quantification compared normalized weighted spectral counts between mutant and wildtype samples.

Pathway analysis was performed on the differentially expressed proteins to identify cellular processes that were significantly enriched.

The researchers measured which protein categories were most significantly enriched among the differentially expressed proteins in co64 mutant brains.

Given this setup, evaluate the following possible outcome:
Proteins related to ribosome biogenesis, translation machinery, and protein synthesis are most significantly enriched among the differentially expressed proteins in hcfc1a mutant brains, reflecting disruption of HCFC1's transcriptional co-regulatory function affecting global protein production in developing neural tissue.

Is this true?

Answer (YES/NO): YES